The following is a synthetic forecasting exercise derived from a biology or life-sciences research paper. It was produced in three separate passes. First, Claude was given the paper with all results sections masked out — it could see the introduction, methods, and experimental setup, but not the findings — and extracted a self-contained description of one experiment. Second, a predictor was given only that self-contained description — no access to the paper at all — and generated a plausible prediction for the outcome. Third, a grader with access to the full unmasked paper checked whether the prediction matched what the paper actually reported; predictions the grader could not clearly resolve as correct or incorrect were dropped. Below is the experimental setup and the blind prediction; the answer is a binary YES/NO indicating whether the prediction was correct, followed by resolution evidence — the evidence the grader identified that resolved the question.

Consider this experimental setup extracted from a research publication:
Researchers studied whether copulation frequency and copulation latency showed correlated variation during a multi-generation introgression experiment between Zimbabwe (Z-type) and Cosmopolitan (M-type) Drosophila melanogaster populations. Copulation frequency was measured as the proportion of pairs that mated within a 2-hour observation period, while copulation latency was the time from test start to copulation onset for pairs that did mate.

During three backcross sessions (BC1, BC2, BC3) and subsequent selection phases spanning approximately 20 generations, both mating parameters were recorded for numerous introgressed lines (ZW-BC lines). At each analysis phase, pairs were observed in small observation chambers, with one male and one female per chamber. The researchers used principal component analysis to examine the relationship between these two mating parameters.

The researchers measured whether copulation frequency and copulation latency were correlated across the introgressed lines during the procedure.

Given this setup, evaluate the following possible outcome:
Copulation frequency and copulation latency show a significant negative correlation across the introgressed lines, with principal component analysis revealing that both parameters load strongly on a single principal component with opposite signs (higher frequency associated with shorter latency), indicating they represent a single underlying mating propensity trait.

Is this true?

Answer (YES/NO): NO